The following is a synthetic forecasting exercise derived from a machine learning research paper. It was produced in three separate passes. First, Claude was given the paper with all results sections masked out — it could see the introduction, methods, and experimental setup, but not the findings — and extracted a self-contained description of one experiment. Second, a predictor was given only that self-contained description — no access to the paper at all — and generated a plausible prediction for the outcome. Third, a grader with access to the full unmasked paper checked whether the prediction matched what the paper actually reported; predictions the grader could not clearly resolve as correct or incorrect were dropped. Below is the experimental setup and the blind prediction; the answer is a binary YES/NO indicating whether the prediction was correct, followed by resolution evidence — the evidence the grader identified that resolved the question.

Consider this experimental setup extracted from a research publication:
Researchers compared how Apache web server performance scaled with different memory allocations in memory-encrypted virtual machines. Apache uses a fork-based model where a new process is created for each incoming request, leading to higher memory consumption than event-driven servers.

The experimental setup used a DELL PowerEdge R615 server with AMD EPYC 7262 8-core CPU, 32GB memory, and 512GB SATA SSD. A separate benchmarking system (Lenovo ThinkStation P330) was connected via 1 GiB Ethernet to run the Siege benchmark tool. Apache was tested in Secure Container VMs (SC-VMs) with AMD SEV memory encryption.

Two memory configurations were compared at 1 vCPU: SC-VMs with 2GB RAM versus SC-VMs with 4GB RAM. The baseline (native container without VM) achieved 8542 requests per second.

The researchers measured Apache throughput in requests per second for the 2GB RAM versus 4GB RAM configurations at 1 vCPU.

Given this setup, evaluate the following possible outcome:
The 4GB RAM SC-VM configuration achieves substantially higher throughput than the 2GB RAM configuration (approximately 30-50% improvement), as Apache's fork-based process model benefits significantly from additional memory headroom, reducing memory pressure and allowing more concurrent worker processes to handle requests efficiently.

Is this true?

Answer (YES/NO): NO